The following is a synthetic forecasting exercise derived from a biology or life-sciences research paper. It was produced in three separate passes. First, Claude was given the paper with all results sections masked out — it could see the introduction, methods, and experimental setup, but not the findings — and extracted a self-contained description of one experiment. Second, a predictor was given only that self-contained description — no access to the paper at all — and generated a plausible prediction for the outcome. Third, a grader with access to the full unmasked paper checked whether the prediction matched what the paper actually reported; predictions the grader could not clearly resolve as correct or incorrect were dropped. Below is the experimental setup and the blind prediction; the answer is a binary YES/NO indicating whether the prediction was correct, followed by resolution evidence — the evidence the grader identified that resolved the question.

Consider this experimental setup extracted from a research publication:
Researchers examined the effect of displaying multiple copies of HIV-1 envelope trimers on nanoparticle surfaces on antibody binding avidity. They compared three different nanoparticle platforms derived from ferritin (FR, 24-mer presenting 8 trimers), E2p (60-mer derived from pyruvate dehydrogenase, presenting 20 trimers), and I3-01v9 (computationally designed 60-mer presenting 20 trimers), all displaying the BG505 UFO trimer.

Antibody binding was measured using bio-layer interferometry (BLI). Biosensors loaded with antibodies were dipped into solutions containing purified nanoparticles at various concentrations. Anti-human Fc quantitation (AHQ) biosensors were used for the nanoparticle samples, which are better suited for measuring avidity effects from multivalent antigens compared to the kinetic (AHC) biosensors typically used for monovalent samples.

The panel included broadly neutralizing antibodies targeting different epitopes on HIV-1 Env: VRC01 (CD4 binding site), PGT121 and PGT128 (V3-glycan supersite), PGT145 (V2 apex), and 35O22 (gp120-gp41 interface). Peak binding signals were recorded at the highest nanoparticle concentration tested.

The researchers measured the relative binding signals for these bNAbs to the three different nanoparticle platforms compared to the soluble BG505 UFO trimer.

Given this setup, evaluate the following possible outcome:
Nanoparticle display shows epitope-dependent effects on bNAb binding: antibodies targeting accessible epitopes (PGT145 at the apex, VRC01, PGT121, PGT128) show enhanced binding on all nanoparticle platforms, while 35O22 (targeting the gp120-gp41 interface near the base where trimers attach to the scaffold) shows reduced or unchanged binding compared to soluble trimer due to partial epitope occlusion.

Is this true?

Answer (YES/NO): YES